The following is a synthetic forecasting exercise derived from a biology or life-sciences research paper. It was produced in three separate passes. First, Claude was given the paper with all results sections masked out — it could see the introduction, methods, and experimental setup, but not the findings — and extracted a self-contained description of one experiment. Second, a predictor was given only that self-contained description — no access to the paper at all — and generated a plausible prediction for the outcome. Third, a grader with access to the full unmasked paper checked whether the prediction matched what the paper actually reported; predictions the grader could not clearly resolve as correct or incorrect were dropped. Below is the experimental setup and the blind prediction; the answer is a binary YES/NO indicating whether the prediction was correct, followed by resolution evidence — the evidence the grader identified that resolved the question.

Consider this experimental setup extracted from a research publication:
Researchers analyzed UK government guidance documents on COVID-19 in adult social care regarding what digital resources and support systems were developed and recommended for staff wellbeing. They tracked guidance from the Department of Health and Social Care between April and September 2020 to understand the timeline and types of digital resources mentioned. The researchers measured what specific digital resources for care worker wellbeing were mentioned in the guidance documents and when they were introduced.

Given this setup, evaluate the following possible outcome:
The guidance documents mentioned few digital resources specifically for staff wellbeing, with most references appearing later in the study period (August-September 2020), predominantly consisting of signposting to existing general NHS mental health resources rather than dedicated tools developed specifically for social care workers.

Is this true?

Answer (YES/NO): NO